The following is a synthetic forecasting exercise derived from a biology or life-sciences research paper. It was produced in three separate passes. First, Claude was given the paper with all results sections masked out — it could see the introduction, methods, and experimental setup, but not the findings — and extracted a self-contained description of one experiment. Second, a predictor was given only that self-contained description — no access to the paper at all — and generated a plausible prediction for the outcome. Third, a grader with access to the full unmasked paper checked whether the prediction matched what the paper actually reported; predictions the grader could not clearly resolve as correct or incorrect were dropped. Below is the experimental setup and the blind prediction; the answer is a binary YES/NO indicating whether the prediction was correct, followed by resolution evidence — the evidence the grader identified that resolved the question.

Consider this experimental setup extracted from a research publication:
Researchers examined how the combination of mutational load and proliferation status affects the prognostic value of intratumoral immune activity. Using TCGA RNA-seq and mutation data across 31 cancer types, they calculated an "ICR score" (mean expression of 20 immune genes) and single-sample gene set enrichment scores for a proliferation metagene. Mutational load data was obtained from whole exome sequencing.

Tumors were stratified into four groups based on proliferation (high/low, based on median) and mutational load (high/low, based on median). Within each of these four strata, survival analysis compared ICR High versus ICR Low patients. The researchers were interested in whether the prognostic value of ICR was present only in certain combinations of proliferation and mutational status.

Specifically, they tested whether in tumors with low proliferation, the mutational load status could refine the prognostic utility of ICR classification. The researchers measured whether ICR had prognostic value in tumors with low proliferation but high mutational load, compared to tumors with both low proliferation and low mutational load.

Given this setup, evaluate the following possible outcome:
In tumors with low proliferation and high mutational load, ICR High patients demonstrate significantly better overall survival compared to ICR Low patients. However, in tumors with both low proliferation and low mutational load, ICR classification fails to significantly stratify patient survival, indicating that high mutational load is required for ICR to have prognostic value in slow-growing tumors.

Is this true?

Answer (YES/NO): YES